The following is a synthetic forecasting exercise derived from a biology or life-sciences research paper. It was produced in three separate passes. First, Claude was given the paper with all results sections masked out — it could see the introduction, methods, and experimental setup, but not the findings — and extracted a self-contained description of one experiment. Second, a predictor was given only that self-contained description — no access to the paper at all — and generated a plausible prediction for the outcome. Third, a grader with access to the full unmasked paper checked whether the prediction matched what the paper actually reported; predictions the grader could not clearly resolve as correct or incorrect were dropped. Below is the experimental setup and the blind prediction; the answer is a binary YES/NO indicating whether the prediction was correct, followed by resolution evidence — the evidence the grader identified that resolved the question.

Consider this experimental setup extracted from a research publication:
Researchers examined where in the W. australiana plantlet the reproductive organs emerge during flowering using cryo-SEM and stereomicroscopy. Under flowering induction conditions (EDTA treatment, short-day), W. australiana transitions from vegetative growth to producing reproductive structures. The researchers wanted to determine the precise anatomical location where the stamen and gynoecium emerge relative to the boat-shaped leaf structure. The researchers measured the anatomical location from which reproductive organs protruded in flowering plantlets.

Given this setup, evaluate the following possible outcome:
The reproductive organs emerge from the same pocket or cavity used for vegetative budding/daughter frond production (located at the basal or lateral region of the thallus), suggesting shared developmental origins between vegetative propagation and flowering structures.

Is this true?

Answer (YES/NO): NO